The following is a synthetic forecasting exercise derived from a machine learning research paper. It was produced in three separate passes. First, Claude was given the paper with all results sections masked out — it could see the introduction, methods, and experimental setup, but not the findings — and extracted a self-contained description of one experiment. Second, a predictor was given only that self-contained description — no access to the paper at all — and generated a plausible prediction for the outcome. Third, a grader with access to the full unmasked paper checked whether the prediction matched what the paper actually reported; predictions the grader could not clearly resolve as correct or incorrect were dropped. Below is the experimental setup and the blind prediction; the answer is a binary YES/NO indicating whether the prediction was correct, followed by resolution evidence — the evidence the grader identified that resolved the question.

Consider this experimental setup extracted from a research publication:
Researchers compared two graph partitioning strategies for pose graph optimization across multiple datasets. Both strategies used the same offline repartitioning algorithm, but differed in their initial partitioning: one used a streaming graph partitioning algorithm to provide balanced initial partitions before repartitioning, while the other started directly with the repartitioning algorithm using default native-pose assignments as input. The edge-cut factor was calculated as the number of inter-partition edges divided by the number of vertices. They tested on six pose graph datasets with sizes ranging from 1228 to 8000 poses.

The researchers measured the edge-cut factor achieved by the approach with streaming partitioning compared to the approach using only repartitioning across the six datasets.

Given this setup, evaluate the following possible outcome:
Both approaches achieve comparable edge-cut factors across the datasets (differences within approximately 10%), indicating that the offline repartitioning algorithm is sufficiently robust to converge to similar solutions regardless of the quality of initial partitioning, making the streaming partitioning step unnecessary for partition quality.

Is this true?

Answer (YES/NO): NO